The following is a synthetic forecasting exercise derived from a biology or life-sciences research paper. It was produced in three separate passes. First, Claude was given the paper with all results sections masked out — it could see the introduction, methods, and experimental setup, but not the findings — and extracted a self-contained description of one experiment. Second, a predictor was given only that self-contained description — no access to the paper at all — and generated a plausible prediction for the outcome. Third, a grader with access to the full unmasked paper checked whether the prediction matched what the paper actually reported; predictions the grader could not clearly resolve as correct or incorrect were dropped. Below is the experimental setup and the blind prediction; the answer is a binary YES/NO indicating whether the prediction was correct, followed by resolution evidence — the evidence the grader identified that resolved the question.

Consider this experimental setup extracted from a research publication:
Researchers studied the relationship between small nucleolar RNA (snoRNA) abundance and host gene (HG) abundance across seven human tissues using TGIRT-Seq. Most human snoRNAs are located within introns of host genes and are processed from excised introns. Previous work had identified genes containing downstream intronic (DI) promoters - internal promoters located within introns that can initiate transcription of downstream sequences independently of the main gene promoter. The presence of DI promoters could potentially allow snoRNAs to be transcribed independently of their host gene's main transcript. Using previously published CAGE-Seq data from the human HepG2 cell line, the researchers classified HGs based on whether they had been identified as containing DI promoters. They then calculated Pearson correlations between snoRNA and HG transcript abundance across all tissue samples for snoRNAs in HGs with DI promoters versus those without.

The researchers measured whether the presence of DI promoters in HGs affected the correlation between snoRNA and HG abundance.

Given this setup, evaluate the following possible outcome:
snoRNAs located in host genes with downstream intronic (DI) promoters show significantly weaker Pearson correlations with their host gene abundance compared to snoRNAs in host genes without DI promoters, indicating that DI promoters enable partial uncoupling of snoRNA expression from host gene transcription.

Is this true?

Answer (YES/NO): YES